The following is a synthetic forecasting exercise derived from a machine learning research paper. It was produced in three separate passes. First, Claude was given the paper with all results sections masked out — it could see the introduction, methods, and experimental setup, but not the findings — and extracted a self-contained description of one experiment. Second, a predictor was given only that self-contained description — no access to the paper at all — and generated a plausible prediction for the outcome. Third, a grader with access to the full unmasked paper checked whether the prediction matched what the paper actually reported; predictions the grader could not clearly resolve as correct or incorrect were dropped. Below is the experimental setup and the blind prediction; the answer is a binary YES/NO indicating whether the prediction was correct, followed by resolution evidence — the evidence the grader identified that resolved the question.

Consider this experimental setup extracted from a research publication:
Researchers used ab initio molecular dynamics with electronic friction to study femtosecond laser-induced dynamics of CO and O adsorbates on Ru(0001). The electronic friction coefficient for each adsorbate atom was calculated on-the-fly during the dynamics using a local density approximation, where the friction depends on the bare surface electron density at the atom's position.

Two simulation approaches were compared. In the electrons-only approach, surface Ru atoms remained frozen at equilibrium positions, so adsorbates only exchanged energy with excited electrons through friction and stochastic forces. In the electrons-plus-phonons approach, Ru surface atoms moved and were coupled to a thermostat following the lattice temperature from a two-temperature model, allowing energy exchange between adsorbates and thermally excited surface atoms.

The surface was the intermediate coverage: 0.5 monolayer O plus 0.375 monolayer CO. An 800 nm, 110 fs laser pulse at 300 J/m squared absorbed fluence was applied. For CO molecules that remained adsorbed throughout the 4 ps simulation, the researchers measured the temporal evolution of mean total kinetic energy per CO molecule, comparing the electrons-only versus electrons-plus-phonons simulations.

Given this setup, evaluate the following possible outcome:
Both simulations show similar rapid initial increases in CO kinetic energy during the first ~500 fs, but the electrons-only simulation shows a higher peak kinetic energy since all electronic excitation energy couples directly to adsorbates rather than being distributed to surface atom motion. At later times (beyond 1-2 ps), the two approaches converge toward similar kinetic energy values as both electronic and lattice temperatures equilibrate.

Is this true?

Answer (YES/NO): NO